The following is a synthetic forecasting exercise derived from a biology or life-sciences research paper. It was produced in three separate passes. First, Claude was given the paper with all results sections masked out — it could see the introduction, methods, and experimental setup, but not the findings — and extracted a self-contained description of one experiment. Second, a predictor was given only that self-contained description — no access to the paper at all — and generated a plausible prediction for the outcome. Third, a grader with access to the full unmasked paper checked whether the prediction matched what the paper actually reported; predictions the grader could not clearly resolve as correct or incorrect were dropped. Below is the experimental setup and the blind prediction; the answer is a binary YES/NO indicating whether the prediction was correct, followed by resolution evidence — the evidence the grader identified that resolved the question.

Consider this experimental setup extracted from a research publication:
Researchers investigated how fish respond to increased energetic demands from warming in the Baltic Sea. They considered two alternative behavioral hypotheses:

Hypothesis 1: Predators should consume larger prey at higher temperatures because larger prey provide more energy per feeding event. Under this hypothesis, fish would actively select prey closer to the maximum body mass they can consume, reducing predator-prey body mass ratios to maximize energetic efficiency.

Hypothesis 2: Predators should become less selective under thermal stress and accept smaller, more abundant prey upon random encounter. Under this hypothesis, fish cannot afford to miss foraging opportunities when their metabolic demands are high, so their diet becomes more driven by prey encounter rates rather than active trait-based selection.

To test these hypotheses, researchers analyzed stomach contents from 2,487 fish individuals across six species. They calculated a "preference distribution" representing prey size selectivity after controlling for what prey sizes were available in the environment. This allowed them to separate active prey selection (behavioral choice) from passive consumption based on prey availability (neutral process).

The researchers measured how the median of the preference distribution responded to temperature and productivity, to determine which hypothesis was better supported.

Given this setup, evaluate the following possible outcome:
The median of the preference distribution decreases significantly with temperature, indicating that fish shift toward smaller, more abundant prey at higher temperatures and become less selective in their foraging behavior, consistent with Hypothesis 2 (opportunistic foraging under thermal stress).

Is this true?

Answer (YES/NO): NO